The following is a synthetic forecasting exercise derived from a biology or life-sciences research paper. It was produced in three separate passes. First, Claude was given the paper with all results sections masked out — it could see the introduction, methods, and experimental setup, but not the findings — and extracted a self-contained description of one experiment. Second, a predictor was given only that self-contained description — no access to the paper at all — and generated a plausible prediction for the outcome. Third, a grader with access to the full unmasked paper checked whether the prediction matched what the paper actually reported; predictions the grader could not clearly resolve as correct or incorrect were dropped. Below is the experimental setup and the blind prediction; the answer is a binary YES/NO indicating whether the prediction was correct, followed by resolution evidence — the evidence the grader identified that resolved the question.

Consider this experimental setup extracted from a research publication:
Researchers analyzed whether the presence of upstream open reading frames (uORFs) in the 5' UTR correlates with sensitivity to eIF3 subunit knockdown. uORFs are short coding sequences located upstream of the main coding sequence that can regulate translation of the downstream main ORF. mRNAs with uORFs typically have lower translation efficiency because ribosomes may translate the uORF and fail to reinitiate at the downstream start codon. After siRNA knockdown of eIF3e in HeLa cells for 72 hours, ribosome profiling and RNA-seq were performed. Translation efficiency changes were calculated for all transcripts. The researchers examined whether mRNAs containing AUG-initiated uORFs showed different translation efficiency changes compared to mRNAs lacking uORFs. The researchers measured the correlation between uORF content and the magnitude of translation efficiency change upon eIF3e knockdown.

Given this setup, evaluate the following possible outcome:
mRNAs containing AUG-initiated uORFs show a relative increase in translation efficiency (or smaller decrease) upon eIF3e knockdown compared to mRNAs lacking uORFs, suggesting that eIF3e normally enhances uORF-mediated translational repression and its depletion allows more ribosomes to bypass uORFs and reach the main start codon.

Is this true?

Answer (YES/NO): NO